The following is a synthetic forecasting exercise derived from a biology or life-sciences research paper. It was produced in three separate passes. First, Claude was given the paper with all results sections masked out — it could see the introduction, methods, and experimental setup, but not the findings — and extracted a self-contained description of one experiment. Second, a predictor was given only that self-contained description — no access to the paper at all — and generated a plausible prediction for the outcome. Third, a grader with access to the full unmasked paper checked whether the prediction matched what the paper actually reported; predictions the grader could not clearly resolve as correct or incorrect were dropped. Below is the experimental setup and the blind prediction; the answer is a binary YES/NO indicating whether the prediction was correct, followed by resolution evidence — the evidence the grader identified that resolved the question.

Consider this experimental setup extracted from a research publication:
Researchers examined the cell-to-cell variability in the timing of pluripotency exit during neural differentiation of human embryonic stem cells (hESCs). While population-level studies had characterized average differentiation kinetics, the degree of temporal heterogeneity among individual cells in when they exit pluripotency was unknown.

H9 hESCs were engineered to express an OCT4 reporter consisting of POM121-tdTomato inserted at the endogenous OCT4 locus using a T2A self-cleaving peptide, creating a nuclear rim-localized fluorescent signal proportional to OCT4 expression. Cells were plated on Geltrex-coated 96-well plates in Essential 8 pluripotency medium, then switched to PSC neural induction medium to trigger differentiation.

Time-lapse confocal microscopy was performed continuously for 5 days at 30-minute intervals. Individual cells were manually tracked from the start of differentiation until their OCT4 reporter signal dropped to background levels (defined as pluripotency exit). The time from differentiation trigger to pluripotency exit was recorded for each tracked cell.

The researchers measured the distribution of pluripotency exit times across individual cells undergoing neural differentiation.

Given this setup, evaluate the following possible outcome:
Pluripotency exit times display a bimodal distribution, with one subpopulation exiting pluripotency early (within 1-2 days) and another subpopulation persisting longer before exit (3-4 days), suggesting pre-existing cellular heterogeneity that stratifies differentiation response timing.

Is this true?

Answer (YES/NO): NO